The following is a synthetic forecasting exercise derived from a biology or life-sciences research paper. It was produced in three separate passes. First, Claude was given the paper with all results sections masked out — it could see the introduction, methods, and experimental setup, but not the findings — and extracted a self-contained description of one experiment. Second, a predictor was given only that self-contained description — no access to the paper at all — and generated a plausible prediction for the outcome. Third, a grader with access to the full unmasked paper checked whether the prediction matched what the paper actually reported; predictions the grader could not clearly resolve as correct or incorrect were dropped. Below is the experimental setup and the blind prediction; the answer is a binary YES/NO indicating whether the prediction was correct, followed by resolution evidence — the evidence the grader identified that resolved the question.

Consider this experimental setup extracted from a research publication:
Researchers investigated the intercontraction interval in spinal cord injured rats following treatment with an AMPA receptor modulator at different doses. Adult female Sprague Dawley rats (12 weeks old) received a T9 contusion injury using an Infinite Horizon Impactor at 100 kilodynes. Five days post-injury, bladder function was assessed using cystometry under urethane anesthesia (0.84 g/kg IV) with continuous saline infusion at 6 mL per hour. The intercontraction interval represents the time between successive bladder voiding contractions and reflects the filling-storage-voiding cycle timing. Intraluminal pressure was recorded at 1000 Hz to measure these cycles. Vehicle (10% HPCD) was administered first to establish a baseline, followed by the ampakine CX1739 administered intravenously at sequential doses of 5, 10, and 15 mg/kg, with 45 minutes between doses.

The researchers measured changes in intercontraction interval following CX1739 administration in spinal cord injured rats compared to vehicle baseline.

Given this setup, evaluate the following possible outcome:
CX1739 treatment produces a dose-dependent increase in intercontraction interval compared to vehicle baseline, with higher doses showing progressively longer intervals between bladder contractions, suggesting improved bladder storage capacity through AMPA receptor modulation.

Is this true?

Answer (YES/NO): NO